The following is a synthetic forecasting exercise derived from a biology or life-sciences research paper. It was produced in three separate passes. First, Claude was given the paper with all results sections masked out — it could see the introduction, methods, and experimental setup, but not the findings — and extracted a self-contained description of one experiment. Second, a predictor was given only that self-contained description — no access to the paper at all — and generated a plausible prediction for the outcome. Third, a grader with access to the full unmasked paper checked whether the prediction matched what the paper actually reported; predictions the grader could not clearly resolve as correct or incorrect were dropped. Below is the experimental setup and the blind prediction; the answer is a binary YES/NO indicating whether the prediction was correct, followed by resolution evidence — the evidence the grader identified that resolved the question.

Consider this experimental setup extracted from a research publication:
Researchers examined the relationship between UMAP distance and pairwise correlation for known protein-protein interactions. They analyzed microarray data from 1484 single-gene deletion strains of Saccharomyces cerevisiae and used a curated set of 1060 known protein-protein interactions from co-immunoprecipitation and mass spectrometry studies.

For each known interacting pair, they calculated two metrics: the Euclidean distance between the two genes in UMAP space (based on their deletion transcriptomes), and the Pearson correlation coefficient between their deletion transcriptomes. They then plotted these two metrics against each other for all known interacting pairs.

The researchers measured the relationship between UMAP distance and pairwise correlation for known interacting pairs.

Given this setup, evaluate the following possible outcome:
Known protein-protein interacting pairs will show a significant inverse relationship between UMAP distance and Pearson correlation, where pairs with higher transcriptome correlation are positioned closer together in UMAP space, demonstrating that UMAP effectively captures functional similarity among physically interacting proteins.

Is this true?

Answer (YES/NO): YES